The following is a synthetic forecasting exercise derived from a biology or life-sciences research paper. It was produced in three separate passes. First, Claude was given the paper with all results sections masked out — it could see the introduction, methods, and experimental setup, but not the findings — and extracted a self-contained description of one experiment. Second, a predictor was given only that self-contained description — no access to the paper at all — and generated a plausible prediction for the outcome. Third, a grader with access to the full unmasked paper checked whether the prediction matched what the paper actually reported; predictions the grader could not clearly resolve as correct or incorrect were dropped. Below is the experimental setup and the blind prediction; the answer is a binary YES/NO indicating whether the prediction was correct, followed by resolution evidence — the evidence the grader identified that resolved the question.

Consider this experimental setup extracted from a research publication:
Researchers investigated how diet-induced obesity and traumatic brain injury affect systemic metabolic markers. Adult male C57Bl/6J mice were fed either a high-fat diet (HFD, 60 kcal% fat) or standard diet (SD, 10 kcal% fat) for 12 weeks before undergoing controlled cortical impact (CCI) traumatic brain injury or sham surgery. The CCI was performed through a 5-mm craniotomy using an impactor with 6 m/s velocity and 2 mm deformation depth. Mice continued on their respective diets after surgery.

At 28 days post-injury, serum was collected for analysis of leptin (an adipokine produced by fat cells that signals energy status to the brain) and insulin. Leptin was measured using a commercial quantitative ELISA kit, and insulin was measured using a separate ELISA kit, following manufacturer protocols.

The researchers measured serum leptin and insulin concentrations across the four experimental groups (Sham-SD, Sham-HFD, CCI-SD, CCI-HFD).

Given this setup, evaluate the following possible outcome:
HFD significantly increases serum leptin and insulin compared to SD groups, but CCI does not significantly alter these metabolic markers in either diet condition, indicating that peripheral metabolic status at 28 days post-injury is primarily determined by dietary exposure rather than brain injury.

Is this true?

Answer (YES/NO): NO